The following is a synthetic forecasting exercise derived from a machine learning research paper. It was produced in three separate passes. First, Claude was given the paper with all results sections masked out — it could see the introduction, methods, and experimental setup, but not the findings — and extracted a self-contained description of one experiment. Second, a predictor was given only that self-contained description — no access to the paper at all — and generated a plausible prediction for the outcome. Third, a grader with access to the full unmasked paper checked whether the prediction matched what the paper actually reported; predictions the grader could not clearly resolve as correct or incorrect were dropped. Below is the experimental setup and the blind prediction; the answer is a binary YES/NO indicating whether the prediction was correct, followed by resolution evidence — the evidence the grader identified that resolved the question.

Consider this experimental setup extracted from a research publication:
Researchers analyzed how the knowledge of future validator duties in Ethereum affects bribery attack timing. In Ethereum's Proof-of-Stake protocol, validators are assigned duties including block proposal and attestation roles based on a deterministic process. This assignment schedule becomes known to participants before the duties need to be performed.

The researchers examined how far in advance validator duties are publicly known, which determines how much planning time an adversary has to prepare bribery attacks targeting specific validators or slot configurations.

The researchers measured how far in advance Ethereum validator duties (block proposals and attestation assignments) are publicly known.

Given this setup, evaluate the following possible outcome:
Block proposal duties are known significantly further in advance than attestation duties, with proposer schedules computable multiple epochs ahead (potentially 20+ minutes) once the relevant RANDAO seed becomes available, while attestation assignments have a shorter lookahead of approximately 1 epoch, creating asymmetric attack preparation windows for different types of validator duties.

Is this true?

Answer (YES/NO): NO